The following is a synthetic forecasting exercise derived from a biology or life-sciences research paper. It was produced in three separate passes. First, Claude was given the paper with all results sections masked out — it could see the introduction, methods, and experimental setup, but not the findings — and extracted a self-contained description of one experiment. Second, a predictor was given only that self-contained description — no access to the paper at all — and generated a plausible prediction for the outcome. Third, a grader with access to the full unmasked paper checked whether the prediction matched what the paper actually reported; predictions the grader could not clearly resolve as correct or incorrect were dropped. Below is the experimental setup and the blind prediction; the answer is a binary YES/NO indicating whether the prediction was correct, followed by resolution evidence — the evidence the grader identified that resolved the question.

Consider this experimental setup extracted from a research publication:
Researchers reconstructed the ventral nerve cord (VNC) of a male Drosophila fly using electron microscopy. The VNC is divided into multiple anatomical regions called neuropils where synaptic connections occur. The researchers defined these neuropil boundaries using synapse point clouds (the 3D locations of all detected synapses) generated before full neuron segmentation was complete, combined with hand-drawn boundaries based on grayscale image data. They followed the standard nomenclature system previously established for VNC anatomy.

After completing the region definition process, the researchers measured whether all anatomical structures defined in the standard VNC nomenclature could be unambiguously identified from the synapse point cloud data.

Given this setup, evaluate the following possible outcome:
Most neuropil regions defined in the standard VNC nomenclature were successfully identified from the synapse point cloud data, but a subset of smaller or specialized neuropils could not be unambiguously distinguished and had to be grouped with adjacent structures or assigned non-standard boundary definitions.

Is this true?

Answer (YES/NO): NO